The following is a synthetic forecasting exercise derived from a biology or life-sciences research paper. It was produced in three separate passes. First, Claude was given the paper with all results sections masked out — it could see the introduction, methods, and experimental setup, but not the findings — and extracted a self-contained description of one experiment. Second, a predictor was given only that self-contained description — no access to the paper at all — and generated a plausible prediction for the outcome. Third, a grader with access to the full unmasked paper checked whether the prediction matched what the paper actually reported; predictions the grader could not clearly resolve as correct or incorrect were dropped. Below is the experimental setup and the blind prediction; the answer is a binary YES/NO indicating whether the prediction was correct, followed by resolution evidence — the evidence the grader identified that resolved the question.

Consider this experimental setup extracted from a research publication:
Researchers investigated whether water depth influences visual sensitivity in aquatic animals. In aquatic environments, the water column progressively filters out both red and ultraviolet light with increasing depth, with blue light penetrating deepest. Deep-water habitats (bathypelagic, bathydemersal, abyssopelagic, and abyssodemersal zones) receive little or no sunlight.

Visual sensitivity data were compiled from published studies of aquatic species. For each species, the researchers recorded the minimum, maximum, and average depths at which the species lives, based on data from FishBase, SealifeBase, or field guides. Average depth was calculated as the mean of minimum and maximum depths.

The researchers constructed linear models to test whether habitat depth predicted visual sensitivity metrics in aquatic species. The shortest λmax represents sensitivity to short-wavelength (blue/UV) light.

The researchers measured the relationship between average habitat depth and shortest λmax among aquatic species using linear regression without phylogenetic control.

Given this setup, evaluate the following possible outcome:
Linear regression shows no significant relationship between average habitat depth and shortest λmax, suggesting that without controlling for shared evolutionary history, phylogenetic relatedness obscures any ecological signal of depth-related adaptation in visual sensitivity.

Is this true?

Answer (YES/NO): NO